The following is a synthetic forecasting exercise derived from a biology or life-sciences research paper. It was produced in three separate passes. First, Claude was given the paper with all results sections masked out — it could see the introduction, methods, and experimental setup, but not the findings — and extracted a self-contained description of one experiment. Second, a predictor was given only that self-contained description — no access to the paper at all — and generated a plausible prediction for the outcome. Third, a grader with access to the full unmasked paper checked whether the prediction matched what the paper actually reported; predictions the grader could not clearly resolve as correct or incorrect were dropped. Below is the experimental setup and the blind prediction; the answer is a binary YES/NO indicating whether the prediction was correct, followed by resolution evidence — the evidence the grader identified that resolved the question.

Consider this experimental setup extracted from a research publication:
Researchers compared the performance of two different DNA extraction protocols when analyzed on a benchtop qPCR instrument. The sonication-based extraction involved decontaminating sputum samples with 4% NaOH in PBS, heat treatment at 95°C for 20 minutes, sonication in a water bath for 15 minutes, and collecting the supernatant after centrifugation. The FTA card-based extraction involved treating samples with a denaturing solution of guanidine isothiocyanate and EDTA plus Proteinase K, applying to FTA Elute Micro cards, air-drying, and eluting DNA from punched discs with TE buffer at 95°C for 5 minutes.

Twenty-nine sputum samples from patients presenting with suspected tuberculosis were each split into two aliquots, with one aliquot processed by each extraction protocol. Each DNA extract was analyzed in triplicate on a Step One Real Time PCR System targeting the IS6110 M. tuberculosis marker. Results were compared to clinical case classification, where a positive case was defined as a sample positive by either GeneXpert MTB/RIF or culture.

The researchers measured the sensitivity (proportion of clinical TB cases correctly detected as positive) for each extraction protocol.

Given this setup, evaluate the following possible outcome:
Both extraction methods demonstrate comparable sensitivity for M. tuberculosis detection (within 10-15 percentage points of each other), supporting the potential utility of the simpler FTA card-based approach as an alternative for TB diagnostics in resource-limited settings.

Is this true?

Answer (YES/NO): NO